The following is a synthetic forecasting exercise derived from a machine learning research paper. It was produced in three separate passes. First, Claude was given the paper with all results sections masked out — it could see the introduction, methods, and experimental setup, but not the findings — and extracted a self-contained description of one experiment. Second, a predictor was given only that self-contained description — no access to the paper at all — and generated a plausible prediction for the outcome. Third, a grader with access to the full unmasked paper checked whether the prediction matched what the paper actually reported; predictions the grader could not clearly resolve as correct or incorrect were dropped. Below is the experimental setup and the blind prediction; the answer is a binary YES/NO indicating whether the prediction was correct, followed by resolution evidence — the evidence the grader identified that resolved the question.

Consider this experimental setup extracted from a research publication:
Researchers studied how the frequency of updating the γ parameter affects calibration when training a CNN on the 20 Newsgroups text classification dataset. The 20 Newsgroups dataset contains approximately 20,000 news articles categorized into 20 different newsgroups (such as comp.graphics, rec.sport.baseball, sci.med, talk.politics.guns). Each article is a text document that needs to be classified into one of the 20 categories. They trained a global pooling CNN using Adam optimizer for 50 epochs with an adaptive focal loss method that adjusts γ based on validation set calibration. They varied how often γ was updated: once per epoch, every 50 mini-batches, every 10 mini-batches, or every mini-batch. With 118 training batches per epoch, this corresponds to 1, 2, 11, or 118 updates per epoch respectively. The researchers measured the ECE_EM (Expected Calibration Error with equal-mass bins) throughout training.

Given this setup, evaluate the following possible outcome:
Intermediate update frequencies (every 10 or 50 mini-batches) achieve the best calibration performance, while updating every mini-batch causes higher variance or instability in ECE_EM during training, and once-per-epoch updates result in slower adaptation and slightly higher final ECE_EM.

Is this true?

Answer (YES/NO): NO